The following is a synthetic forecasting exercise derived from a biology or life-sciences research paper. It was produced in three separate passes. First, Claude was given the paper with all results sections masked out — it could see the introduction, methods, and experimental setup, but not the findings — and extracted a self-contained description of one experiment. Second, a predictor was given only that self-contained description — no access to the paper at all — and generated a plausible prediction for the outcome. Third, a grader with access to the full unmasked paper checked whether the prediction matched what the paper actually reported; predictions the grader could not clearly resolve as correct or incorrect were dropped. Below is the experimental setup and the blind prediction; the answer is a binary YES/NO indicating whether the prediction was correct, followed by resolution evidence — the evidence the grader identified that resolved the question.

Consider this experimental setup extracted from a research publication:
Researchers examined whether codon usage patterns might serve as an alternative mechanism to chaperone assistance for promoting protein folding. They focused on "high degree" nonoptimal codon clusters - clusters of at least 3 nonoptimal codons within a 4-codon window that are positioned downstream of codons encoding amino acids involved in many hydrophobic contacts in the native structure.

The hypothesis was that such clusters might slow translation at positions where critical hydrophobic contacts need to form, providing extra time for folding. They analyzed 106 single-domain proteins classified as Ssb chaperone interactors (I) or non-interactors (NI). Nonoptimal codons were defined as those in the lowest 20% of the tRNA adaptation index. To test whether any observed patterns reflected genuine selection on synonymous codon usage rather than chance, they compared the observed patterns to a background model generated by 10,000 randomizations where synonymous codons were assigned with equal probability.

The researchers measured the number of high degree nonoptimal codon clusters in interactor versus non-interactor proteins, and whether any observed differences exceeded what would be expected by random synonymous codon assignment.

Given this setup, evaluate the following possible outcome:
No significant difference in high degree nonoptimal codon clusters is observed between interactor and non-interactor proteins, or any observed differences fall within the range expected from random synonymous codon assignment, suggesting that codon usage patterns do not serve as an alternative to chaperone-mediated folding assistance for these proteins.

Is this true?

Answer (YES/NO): NO